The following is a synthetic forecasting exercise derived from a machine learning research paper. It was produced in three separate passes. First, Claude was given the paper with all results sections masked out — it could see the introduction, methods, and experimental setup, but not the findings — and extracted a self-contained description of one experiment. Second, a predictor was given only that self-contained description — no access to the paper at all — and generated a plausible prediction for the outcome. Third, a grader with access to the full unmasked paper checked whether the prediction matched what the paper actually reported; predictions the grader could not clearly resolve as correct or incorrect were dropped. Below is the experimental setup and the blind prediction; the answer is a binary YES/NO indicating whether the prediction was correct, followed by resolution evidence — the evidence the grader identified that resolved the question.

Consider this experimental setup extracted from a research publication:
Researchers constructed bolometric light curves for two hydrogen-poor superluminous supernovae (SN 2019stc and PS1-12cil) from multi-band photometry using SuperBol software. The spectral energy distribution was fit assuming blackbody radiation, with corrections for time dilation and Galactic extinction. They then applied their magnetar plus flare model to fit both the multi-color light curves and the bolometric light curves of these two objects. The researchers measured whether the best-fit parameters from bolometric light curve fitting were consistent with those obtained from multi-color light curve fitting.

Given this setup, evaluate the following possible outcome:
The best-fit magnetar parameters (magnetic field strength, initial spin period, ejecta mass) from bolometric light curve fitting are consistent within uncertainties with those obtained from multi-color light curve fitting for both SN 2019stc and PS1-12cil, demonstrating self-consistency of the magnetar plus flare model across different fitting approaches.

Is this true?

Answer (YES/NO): YES